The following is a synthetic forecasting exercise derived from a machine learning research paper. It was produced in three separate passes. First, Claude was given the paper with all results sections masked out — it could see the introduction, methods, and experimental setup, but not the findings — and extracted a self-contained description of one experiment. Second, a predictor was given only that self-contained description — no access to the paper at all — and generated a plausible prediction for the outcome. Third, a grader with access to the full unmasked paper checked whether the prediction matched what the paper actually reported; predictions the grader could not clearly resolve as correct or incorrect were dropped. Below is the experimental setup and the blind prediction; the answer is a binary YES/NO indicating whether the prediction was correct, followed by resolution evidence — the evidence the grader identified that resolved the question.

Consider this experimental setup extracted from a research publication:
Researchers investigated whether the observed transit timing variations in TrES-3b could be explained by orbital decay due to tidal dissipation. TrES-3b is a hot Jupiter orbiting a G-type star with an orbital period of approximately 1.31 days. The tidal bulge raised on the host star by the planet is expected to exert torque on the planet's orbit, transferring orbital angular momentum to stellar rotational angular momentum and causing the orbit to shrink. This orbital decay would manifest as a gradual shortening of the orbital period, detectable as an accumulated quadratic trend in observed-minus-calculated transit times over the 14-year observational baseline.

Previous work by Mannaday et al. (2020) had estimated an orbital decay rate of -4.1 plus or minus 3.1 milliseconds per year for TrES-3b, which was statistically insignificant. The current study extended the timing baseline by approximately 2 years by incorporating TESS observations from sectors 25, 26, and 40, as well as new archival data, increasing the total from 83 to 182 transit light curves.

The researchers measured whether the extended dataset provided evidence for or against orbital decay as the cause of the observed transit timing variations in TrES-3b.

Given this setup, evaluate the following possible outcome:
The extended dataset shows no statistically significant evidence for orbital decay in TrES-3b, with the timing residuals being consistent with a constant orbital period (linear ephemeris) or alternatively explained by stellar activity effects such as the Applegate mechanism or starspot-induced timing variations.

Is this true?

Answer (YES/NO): NO